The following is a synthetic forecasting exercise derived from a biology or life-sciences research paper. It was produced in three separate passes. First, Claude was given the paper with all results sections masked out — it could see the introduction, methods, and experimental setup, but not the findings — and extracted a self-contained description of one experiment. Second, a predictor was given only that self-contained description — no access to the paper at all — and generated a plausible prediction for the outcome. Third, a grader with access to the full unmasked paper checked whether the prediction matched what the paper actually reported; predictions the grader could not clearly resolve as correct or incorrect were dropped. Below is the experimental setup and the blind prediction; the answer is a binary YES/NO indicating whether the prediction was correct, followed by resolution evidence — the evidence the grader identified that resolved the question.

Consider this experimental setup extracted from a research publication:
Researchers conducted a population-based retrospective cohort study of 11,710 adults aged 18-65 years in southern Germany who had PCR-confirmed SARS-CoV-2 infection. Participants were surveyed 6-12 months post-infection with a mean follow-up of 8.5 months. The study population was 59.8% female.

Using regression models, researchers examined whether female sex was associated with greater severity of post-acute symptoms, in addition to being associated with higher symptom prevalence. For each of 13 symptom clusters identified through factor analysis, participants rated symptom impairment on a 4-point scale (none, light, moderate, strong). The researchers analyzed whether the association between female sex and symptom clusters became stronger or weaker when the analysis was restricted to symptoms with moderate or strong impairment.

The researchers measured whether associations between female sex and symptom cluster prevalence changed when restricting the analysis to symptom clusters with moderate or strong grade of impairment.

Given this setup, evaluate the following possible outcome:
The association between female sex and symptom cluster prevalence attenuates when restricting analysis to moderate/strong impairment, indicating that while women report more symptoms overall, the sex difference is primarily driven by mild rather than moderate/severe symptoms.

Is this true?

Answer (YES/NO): NO